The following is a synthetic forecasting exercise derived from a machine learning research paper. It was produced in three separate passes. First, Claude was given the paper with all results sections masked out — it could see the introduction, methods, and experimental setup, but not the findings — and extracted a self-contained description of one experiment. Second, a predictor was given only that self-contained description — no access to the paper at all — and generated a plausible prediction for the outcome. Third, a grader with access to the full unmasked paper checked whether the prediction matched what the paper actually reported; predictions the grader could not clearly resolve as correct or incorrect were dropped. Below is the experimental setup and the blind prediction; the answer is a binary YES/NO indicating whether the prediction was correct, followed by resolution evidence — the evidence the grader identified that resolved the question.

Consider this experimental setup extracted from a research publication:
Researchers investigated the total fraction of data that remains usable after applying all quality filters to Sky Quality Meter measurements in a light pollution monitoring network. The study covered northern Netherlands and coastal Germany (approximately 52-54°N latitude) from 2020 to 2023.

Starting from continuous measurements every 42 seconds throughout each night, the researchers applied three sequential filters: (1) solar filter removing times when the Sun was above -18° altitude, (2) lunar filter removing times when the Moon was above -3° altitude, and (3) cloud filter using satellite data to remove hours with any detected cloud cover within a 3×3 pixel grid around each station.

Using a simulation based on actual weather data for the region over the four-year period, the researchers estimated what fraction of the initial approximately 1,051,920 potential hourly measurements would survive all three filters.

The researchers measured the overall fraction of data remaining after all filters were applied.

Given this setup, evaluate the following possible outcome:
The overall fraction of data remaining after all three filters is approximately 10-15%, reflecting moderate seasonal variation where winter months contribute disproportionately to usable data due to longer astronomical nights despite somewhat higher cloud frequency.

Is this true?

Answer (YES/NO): NO